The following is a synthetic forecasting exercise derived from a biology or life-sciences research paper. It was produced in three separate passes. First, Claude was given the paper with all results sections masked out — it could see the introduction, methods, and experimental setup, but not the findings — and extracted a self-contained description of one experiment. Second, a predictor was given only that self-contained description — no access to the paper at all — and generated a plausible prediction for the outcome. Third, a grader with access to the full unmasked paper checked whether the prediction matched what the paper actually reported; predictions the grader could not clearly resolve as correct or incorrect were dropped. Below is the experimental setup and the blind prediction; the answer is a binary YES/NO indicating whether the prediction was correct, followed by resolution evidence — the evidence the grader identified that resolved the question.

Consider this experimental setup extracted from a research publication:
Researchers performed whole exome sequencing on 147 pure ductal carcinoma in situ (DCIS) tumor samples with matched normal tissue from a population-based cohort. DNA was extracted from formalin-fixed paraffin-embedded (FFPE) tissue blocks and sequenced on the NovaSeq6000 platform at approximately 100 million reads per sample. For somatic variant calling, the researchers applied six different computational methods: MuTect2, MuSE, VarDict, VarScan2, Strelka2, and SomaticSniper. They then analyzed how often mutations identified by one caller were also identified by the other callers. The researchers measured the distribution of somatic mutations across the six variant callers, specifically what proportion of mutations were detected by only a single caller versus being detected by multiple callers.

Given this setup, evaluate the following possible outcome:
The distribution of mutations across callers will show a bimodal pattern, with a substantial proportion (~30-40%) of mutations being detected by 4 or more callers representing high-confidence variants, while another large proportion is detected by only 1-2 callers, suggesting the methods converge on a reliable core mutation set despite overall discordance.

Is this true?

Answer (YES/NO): NO